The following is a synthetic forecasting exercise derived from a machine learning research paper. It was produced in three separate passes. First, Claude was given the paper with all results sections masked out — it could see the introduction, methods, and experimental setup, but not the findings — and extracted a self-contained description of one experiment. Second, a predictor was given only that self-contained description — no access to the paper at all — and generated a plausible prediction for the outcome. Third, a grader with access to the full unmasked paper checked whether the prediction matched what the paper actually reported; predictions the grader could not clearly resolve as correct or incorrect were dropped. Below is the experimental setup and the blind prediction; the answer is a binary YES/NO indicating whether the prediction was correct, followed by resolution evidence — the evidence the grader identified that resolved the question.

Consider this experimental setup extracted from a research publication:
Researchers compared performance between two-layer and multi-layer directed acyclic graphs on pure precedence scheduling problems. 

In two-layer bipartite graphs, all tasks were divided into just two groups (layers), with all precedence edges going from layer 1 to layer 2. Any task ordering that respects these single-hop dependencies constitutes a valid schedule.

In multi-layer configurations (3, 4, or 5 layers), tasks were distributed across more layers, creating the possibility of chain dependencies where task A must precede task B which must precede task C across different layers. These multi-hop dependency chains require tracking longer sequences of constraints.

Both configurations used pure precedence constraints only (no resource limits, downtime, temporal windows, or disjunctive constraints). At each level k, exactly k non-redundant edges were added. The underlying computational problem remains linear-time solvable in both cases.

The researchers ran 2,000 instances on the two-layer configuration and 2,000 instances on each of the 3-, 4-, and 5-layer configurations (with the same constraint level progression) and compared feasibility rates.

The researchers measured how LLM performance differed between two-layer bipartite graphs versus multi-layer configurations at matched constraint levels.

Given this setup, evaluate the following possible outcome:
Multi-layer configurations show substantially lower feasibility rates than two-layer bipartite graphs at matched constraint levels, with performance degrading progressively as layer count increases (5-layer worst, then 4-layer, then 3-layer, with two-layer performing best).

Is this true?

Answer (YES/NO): NO